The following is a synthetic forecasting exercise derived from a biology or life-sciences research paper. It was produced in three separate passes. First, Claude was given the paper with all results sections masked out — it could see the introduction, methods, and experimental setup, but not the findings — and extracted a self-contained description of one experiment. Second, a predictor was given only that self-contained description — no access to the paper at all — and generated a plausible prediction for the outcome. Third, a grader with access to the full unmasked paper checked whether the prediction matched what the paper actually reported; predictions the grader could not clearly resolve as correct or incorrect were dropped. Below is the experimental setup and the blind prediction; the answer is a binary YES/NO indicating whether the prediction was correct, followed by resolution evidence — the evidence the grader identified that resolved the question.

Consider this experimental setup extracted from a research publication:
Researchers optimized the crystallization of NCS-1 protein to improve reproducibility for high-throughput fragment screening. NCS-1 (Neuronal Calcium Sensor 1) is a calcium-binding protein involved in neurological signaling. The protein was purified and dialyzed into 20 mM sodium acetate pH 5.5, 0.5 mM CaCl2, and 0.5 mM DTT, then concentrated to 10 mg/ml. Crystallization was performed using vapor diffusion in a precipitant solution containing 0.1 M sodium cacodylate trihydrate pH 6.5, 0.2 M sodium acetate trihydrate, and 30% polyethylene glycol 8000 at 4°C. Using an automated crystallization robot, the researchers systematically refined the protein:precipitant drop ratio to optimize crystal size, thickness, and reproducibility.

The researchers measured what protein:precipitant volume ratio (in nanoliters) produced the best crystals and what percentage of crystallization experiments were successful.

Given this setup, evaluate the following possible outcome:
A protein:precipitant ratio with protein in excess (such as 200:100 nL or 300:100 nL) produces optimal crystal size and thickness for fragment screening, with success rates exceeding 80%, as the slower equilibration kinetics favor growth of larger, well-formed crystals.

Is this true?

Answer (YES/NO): NO